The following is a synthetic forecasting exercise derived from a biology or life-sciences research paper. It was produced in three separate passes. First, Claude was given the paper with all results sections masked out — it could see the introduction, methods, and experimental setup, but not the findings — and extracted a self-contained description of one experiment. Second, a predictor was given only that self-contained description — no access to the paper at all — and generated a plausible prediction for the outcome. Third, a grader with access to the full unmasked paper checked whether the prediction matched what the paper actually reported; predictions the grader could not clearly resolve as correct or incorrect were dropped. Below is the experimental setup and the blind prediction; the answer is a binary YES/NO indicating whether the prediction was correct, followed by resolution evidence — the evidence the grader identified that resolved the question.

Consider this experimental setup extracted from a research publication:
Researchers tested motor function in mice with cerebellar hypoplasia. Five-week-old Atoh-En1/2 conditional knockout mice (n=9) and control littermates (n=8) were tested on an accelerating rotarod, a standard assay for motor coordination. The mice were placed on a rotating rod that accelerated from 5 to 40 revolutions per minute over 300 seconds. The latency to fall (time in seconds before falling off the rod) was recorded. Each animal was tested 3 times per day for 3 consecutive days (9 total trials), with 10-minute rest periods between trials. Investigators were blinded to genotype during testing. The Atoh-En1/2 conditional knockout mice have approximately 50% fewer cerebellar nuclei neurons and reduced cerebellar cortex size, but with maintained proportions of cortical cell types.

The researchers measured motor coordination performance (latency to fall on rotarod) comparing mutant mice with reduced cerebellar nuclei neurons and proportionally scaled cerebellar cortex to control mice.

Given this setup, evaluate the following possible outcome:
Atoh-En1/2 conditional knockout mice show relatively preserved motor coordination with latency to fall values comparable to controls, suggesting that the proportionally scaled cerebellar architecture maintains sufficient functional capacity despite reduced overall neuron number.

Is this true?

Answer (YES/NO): NO